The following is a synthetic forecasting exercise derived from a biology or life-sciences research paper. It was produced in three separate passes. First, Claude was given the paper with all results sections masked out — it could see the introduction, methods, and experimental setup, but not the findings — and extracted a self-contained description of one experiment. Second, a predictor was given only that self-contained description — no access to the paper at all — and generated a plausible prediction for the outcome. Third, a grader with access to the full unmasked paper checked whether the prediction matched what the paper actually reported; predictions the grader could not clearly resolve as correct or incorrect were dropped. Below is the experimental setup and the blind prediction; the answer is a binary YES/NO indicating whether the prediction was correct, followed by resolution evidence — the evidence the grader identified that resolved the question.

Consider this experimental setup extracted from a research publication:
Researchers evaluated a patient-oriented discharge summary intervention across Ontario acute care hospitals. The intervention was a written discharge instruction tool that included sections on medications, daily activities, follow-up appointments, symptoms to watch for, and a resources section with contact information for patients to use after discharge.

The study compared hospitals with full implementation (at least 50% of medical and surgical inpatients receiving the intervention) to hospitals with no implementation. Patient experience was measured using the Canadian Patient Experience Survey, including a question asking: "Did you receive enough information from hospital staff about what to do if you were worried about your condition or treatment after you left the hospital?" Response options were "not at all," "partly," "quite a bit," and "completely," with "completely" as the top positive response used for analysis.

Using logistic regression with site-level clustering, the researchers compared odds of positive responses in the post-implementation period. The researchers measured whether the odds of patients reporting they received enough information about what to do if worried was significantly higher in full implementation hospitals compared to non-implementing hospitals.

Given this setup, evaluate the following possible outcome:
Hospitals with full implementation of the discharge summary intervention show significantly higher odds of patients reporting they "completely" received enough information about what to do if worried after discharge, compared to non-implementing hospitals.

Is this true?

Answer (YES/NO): NO